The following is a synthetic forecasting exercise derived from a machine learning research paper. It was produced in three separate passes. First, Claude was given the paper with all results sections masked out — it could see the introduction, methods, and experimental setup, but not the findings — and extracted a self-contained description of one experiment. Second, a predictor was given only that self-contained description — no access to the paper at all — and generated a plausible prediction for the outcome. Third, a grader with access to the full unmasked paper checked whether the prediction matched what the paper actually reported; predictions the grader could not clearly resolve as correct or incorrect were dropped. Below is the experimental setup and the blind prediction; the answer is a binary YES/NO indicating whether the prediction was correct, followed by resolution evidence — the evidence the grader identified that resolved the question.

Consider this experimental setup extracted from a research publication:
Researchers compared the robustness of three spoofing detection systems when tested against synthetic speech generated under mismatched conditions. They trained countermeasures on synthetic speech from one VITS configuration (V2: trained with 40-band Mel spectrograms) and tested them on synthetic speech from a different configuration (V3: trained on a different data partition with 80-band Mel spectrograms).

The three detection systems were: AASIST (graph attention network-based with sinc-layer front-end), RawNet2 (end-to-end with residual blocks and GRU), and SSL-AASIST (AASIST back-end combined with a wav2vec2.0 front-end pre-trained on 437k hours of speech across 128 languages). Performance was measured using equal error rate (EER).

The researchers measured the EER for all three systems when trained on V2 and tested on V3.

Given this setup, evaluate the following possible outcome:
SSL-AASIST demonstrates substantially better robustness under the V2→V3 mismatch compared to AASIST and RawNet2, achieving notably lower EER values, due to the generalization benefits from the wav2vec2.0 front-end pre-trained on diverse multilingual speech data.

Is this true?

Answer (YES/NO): YES